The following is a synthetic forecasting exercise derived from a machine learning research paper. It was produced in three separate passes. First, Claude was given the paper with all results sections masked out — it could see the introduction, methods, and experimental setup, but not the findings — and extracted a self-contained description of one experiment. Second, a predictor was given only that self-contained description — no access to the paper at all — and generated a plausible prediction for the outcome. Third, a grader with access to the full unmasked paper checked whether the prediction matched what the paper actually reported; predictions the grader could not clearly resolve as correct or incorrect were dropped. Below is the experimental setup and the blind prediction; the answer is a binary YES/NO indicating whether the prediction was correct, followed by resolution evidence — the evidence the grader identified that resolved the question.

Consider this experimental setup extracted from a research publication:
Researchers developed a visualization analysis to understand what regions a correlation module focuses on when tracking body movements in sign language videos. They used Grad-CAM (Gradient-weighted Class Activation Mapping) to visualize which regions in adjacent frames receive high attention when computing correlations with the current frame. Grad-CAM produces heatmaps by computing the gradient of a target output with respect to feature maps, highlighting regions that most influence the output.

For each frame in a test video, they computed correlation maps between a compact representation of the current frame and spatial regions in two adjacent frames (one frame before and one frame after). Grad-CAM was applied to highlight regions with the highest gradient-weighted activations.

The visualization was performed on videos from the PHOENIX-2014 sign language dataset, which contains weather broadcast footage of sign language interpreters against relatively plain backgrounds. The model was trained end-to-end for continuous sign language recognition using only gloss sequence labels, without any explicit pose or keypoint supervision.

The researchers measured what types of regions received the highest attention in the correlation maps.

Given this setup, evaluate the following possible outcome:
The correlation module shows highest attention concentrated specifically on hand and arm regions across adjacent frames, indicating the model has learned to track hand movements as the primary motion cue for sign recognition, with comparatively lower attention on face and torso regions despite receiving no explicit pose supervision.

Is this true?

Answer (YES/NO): NO